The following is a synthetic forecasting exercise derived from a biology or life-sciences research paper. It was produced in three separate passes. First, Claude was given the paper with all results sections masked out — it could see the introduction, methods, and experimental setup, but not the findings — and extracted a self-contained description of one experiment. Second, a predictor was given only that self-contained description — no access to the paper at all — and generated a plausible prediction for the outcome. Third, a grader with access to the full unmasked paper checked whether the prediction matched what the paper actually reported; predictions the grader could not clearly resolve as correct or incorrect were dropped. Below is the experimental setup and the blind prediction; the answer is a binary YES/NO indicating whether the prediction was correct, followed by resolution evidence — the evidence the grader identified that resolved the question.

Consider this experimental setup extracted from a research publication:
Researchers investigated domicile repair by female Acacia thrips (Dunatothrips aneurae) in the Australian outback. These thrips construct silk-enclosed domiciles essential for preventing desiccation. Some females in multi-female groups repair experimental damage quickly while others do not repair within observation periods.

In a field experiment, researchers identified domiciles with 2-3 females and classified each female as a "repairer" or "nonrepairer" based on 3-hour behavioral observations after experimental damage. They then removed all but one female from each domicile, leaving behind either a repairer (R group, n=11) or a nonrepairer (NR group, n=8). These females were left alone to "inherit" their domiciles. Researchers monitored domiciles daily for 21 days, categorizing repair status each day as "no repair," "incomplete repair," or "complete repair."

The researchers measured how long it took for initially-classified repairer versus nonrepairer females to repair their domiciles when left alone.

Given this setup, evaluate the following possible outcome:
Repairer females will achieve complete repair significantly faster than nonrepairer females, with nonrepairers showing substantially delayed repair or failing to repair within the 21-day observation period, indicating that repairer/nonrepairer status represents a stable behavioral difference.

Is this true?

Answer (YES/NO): YES